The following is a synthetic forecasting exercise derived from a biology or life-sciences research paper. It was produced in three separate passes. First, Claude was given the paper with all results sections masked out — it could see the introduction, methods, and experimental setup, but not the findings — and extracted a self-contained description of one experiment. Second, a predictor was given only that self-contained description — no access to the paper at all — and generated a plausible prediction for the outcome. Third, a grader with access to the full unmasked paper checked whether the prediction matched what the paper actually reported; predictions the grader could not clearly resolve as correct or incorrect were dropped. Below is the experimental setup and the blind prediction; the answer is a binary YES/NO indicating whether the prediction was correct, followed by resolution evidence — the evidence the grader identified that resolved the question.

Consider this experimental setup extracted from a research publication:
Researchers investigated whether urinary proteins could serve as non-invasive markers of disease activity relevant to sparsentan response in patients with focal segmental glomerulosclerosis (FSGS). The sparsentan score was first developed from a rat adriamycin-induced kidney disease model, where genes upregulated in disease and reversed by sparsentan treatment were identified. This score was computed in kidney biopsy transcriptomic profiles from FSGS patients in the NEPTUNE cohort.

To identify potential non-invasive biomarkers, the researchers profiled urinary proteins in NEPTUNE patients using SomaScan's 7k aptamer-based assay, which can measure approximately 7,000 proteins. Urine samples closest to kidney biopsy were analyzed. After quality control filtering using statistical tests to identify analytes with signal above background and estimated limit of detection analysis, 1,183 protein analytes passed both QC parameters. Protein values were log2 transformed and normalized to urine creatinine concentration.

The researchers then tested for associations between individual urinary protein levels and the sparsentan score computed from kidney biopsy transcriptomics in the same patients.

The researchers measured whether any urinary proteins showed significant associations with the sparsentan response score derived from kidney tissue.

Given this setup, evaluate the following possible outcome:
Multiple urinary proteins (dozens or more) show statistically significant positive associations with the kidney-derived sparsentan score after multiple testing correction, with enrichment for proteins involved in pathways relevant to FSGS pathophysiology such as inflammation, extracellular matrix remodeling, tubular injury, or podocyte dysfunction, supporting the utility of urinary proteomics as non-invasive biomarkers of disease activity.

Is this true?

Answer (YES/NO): NO